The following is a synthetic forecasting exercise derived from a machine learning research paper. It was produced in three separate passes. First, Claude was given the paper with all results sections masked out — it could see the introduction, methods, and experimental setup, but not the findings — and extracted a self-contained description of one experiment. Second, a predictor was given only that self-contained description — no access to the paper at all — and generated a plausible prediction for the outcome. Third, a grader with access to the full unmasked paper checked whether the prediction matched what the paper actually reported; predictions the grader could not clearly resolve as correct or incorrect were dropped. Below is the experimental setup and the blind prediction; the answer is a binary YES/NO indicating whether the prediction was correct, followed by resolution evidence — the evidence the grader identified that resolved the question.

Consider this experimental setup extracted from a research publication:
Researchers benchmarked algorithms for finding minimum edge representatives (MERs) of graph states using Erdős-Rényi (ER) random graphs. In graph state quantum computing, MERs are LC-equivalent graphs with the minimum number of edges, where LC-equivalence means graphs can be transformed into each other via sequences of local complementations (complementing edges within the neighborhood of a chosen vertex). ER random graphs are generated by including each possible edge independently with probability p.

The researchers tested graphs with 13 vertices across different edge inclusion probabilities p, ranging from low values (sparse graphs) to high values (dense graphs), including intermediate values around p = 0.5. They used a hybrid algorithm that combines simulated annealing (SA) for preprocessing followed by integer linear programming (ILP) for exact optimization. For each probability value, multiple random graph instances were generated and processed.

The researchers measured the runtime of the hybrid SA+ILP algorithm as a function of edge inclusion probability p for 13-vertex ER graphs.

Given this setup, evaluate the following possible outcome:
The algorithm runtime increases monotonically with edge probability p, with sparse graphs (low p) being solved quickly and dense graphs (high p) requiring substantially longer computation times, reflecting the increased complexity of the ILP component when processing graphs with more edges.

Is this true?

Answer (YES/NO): NO